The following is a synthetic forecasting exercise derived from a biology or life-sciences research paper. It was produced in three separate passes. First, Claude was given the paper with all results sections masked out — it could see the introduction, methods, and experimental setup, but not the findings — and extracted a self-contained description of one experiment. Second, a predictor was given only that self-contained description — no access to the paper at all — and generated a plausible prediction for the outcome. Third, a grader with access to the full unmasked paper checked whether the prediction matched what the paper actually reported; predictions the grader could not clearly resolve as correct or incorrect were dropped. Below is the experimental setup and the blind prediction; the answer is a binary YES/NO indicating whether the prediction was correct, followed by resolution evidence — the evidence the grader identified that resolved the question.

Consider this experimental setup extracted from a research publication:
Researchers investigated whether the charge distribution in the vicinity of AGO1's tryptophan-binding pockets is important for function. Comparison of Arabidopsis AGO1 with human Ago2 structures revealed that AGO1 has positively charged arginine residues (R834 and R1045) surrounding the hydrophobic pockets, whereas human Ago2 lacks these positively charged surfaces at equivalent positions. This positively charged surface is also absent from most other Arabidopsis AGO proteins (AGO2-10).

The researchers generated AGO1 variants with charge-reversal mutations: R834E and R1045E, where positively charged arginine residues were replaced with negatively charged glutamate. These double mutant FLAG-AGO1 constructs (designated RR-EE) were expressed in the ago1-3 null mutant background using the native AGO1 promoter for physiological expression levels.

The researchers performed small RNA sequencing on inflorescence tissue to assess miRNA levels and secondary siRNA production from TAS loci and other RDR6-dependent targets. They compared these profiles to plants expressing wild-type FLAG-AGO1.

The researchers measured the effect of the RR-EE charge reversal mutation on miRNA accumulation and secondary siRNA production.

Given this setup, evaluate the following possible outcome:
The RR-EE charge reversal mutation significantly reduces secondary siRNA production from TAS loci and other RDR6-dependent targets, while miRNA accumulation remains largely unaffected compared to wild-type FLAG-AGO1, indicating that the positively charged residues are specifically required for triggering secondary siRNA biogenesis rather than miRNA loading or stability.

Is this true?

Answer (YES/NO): NO